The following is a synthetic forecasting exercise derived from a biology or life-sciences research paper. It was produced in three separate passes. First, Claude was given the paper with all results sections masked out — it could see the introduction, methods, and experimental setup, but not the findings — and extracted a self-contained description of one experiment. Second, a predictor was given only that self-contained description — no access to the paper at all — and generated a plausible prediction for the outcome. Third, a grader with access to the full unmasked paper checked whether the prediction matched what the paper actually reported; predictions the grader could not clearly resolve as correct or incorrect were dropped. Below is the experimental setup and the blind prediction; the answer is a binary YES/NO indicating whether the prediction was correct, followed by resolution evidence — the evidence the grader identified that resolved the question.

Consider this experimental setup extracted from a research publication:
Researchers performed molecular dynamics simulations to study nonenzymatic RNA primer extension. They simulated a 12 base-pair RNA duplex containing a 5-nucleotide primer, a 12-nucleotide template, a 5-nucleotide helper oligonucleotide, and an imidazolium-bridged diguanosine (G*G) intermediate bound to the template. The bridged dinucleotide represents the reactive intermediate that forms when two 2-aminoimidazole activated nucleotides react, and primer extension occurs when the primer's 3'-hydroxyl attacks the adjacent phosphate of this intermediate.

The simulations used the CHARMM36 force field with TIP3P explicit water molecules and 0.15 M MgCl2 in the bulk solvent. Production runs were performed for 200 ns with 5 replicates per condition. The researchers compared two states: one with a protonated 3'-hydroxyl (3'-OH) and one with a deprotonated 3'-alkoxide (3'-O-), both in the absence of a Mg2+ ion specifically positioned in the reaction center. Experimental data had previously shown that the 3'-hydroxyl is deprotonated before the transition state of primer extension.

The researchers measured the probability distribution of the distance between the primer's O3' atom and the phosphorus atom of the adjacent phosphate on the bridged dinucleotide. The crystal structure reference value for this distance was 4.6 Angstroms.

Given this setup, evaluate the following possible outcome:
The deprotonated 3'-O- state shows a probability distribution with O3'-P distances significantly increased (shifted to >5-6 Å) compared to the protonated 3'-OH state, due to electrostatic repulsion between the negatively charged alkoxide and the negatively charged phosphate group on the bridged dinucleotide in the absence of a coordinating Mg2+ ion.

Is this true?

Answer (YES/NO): YES